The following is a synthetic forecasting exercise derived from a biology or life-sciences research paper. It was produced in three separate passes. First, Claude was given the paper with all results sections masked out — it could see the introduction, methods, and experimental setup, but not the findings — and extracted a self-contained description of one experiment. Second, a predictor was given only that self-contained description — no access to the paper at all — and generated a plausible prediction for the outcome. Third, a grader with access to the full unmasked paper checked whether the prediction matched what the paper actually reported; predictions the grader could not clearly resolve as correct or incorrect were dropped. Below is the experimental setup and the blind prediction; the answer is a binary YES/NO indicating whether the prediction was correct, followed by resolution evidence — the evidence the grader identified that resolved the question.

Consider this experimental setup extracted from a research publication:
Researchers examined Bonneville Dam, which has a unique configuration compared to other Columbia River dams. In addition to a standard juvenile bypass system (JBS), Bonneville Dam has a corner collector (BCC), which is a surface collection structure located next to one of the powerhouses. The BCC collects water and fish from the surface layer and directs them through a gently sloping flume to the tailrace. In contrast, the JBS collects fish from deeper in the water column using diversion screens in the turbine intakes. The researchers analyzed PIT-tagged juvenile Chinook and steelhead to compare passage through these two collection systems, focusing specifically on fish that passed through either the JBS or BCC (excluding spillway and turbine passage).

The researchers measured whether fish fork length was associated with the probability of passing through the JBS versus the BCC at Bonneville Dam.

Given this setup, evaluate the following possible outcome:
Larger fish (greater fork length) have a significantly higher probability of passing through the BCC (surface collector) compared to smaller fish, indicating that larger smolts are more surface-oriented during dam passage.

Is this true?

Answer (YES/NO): YES